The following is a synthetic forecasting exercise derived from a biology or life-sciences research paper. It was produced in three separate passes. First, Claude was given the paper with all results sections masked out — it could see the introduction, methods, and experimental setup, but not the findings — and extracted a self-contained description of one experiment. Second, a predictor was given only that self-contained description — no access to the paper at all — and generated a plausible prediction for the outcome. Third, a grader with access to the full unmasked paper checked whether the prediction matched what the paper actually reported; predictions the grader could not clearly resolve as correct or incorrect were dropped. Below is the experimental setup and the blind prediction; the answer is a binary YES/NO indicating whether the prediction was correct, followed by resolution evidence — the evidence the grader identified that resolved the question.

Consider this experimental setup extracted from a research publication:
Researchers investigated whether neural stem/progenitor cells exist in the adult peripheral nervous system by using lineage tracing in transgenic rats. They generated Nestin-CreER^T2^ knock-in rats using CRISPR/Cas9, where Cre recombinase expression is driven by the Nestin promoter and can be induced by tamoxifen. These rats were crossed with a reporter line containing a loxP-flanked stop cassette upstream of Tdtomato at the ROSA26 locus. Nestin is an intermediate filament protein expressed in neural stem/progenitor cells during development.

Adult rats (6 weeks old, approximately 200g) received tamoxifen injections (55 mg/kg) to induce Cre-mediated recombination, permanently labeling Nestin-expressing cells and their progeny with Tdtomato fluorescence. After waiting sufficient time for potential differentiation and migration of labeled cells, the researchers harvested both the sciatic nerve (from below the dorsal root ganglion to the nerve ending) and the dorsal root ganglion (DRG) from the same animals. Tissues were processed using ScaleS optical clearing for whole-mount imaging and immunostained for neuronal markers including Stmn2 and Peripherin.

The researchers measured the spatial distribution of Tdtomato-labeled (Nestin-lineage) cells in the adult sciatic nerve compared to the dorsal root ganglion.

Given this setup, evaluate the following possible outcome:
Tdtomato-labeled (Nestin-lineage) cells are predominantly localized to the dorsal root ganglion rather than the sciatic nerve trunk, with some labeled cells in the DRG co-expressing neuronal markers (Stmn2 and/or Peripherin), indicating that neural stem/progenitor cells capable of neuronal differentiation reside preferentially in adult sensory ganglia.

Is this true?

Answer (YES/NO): NO